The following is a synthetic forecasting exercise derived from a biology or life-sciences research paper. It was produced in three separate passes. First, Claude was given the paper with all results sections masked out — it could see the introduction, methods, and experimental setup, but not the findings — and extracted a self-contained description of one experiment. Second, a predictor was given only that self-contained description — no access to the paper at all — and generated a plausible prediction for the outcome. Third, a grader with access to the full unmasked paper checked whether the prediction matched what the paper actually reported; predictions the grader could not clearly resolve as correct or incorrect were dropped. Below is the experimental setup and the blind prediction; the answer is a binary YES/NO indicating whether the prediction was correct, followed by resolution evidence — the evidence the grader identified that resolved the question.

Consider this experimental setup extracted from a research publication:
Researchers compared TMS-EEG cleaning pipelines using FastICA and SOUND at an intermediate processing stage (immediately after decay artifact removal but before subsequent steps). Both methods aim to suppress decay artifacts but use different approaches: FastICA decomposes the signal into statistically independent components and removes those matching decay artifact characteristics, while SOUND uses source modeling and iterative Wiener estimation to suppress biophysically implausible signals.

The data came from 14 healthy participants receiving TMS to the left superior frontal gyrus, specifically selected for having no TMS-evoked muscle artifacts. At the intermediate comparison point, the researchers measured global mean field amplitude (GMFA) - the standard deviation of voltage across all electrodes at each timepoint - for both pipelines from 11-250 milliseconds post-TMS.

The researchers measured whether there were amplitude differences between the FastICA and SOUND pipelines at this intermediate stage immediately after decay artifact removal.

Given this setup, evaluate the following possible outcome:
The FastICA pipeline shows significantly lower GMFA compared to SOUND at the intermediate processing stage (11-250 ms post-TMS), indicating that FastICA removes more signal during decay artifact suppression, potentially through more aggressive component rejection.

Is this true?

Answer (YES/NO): NO